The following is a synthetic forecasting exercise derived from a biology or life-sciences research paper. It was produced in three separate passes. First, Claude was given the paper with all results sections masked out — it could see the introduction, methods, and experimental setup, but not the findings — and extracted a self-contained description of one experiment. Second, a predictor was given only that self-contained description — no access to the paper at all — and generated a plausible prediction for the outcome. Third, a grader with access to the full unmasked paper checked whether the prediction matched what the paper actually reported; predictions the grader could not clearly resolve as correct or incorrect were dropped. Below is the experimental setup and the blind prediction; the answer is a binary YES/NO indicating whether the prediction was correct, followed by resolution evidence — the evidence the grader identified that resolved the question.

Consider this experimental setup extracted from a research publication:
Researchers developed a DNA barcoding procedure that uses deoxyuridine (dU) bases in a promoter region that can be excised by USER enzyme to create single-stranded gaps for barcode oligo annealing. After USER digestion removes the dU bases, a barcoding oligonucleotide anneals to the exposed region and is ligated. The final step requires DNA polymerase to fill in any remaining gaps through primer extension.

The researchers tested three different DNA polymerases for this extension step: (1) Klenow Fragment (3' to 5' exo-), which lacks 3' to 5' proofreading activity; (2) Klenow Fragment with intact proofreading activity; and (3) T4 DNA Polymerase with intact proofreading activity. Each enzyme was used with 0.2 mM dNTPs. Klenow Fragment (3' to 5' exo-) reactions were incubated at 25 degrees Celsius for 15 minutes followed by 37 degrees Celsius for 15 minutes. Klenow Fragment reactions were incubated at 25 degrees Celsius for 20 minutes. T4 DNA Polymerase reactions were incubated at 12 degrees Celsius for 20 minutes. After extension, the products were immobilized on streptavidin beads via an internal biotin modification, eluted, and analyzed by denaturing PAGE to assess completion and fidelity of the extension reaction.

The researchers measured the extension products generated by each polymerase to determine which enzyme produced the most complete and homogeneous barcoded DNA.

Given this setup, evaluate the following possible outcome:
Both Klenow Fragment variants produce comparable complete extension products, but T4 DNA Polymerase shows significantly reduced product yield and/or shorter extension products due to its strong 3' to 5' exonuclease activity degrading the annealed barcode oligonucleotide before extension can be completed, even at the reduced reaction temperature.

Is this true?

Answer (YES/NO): NO